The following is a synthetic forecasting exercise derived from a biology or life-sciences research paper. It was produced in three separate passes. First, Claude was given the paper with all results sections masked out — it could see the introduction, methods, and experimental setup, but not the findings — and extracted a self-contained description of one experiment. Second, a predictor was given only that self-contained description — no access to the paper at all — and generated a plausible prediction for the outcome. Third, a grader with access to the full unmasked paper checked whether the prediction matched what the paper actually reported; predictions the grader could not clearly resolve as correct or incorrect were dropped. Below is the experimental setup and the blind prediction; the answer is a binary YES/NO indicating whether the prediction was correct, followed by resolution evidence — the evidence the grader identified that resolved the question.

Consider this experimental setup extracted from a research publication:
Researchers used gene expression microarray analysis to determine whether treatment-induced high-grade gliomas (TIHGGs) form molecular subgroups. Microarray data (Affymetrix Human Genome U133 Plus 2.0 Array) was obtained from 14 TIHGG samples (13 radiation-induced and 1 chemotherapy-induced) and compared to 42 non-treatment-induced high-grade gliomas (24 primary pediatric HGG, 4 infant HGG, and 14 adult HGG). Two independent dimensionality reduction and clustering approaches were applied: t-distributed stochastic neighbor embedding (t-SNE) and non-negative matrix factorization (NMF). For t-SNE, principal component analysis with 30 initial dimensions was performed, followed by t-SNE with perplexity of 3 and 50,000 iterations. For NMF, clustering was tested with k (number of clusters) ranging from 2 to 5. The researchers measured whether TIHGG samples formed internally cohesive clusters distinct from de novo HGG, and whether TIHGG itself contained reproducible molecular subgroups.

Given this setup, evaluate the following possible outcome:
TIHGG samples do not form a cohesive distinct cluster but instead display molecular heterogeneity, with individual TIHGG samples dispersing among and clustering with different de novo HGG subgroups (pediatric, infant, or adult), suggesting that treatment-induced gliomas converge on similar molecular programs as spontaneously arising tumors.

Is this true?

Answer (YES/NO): NO